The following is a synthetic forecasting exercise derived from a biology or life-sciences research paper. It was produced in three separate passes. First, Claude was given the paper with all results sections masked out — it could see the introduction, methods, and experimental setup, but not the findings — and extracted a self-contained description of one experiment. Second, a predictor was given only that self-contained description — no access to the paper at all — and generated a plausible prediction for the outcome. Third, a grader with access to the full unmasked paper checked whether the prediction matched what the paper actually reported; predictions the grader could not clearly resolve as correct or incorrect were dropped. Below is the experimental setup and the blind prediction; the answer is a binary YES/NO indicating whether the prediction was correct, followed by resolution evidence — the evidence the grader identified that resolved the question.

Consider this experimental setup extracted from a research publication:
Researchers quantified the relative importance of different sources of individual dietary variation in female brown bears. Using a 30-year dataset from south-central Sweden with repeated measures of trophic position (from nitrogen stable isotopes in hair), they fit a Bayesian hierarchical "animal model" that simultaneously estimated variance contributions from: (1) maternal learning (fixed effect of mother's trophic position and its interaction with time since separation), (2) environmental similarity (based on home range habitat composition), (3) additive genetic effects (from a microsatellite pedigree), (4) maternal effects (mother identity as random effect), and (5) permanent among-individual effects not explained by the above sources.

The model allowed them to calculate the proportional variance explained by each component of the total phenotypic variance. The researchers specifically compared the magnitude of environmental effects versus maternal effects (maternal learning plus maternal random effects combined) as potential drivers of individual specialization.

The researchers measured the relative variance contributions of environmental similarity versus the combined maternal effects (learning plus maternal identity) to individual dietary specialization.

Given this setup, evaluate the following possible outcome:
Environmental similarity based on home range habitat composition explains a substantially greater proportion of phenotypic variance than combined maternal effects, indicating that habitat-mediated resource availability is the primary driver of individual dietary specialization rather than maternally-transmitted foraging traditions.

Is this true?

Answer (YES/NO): NO